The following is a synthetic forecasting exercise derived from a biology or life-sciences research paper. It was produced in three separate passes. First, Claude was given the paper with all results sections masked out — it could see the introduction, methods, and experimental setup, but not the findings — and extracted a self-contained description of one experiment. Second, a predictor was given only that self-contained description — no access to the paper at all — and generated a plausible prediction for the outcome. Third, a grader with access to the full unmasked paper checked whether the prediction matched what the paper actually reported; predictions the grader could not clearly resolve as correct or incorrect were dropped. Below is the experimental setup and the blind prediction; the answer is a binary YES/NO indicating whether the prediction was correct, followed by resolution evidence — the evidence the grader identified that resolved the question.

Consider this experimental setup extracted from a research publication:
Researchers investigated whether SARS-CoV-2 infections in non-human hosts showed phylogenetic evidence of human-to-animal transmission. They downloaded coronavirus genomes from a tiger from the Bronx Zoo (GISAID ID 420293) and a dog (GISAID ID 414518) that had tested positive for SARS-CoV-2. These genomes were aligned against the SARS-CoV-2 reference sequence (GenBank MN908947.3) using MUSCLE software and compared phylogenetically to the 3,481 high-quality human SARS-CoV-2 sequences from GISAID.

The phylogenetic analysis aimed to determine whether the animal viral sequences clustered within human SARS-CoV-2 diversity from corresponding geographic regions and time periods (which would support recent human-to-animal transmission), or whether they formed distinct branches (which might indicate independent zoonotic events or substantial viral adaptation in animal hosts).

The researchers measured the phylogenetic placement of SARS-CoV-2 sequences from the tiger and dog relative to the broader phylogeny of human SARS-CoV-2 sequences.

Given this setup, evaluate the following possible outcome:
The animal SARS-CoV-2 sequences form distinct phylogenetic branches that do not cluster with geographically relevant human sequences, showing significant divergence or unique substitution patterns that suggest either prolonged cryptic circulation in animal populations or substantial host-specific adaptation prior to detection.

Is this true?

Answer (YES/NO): NO